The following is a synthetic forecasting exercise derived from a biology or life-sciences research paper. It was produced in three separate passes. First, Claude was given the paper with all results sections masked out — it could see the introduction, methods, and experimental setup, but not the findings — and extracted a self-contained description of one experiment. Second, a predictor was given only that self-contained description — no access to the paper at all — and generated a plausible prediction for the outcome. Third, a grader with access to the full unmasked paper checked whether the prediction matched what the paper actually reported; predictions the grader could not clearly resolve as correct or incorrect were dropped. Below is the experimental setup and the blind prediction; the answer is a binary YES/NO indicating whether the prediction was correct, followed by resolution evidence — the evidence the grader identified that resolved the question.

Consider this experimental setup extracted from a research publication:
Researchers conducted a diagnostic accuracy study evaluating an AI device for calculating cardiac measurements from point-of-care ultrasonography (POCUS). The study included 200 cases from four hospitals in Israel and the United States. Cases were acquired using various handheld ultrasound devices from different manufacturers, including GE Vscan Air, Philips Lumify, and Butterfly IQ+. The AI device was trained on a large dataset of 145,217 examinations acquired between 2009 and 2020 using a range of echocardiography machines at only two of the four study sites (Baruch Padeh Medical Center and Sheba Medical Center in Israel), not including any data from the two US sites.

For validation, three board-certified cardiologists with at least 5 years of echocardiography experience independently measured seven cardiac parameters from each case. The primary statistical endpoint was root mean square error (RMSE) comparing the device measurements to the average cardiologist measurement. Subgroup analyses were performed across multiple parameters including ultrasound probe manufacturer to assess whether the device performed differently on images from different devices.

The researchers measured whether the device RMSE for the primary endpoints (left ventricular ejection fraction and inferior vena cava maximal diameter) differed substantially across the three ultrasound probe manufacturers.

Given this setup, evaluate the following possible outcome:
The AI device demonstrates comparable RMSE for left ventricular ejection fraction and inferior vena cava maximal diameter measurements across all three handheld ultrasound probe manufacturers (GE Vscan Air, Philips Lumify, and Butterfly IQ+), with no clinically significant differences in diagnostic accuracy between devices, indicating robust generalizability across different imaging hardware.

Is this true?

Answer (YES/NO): NO